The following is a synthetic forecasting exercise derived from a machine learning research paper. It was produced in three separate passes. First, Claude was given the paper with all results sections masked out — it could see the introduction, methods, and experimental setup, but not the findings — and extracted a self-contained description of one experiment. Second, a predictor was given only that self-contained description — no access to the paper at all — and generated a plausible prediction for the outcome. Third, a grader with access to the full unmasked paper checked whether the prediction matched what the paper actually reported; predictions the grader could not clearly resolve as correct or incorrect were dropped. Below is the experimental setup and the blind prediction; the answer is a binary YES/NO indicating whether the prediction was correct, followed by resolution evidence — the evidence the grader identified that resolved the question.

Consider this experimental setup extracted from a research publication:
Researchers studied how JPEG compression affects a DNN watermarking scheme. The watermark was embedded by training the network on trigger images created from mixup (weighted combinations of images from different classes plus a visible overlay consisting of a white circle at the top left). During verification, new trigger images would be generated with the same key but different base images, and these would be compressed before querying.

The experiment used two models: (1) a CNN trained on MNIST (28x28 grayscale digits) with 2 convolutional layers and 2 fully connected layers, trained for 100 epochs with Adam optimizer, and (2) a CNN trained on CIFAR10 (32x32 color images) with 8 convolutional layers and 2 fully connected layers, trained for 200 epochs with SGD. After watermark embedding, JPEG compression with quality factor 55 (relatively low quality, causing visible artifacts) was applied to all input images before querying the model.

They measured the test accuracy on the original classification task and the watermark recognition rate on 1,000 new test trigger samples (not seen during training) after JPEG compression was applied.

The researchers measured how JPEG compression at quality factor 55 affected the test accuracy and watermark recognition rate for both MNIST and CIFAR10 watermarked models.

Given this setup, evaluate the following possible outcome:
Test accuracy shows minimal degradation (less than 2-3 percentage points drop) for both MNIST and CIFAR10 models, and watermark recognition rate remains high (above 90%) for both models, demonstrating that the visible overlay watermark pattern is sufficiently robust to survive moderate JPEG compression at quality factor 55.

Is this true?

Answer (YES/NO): NO